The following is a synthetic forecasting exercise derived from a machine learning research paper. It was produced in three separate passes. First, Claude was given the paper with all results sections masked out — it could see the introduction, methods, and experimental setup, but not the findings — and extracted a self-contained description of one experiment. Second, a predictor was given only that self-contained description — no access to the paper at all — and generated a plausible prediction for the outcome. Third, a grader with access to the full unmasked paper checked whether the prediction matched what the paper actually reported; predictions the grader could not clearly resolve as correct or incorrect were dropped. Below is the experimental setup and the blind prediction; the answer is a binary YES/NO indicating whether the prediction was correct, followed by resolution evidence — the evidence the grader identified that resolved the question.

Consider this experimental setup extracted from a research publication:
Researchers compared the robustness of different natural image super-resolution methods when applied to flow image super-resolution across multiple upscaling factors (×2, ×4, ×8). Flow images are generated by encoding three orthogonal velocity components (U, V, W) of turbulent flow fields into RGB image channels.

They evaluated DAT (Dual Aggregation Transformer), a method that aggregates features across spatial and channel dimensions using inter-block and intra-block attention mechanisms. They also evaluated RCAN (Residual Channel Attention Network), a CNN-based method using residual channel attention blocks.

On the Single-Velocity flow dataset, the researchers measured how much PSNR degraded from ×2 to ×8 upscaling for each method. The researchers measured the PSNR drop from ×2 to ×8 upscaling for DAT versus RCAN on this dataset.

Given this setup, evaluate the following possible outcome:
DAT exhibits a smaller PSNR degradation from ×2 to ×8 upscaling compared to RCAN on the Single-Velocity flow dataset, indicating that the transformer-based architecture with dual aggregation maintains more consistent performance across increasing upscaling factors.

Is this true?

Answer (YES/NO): YES